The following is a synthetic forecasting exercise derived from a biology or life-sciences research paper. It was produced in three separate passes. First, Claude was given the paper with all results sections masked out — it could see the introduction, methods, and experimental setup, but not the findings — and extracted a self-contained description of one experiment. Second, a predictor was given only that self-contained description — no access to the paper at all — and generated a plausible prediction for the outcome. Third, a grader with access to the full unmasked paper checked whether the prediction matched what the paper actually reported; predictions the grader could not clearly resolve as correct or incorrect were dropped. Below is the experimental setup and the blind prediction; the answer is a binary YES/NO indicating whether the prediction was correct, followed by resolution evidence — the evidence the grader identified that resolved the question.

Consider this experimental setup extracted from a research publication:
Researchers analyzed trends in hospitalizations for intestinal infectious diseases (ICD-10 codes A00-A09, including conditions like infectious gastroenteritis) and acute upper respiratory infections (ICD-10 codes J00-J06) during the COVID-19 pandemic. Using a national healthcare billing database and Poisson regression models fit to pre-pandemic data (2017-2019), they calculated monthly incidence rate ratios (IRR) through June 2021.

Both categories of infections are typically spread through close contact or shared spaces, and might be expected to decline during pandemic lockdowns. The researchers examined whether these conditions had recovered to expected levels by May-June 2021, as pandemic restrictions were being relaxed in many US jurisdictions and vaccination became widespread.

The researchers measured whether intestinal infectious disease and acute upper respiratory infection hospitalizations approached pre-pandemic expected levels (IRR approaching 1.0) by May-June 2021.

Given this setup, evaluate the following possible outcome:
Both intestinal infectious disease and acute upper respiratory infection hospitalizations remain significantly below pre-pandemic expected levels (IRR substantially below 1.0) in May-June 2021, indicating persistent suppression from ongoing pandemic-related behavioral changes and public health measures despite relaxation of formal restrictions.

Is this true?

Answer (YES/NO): NO